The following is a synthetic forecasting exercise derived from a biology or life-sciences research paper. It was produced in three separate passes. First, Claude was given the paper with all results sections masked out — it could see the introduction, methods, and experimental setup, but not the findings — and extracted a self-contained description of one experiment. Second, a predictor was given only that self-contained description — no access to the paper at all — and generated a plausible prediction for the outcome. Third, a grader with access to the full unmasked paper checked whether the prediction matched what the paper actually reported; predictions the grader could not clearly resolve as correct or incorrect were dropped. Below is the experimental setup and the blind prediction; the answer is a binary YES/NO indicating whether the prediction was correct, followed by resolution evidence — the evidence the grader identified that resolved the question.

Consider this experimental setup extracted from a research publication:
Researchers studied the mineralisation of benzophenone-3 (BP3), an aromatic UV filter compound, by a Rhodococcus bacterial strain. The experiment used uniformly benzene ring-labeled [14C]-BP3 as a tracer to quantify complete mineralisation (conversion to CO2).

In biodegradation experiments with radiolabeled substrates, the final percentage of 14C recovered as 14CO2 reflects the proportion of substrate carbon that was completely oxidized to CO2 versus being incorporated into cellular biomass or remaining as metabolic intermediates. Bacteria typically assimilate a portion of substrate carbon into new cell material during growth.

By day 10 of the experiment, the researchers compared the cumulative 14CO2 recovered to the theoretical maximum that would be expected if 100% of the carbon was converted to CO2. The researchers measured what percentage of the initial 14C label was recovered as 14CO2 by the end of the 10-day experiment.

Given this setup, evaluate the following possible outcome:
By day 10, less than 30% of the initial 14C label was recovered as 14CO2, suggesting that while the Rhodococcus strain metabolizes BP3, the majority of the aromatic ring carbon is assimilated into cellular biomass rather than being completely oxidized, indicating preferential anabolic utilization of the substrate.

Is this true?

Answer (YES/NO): NO